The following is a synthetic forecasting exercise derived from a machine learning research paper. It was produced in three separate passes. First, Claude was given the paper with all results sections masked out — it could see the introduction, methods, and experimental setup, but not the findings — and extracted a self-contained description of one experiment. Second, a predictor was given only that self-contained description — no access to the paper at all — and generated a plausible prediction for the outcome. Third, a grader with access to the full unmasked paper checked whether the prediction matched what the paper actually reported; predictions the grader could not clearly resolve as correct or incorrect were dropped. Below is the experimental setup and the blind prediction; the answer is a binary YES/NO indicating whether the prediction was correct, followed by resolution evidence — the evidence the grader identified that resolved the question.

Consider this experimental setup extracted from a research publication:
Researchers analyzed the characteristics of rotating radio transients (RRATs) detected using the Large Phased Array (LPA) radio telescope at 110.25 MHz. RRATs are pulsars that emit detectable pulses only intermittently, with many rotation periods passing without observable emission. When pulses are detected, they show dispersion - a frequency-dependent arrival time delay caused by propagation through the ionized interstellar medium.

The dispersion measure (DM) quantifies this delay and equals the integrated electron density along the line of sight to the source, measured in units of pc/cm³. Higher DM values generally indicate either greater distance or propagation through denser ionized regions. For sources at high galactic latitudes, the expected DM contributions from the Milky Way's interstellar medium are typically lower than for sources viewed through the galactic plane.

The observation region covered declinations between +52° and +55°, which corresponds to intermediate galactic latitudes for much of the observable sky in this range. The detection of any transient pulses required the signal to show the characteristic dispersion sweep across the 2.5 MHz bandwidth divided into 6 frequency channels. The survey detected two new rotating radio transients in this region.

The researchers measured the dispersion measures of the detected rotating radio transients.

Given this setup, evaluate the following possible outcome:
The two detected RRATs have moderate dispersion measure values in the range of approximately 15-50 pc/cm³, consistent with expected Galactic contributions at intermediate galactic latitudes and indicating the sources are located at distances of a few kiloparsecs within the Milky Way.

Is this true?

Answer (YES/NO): NO